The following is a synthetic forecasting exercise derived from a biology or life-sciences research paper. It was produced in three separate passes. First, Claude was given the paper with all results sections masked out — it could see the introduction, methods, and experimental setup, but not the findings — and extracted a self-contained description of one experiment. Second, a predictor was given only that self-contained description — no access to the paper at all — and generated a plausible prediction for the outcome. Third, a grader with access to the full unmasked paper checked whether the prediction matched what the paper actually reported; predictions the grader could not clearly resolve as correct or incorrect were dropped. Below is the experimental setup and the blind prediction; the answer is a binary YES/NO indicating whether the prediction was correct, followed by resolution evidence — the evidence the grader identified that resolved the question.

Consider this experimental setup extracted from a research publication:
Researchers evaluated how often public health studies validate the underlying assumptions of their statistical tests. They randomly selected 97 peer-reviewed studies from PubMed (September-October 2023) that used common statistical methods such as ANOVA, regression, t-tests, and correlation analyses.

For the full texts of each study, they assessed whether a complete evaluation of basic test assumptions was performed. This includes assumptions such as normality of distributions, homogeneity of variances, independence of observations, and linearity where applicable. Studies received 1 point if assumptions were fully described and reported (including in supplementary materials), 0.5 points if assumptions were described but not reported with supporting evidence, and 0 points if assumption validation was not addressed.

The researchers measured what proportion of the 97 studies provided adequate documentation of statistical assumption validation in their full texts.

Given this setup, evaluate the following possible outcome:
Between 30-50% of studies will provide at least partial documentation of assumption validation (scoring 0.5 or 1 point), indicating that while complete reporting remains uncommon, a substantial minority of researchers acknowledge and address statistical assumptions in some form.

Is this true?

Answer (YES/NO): NO